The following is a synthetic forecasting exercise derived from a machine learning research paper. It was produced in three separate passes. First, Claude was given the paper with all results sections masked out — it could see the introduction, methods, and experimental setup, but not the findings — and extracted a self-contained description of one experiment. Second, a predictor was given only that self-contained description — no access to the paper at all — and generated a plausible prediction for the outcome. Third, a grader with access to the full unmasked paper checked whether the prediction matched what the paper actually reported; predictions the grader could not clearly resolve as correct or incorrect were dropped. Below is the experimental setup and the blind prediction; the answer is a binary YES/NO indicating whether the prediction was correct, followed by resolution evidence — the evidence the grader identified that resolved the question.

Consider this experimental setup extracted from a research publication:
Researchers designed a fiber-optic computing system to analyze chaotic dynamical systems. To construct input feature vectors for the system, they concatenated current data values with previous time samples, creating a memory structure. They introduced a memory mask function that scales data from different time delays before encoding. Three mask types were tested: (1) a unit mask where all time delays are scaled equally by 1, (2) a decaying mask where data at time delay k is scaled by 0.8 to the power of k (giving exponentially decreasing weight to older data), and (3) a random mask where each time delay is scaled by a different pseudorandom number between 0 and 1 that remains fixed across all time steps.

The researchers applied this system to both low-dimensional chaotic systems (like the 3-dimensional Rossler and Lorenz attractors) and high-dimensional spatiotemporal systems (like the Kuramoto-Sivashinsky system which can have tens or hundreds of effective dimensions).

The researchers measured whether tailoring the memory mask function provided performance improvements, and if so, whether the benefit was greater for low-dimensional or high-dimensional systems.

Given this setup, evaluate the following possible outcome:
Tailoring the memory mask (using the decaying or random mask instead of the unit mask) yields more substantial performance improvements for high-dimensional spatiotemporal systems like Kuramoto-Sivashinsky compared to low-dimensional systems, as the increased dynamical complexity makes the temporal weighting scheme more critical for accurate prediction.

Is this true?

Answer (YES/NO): YES